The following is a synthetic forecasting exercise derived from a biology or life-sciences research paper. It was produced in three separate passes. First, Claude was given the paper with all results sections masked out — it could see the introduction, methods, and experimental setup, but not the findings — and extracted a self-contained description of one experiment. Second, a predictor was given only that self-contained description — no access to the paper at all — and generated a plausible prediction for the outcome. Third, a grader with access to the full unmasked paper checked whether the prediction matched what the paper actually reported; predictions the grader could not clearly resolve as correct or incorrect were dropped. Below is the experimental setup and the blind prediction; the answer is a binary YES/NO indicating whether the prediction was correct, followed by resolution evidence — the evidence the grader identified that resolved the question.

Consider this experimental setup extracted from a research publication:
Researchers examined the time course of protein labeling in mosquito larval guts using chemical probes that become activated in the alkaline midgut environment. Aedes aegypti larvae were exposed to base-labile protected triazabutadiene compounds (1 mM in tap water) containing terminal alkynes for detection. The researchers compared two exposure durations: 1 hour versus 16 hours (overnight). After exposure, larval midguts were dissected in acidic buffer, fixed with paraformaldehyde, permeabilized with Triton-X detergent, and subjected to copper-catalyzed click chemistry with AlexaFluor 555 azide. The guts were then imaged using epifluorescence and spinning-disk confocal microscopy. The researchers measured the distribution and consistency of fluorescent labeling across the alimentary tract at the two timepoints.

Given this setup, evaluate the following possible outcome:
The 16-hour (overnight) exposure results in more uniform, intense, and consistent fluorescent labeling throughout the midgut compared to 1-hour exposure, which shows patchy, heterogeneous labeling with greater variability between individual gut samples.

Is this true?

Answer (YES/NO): YES